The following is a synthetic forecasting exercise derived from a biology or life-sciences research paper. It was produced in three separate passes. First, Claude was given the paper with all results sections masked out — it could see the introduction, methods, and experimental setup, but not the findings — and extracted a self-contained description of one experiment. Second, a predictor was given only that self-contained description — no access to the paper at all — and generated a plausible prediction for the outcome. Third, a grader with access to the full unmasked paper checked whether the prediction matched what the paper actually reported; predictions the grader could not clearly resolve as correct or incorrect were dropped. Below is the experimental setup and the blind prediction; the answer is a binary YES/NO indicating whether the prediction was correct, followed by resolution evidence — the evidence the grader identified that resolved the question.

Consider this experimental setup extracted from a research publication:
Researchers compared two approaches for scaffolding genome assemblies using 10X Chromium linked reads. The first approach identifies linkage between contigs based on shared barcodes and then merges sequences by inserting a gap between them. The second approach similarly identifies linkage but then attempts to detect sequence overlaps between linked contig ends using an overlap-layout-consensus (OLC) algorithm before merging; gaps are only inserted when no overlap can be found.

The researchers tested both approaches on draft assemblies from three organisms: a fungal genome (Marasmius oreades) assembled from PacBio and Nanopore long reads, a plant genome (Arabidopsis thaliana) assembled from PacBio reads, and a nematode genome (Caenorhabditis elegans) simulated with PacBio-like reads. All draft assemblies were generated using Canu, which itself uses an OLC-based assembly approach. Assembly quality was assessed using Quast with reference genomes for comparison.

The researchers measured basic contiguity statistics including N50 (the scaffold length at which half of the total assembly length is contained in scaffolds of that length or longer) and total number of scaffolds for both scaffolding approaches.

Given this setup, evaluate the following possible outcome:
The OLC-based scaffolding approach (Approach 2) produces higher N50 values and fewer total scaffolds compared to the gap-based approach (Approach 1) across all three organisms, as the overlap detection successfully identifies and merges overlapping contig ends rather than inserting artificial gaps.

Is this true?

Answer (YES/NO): NO